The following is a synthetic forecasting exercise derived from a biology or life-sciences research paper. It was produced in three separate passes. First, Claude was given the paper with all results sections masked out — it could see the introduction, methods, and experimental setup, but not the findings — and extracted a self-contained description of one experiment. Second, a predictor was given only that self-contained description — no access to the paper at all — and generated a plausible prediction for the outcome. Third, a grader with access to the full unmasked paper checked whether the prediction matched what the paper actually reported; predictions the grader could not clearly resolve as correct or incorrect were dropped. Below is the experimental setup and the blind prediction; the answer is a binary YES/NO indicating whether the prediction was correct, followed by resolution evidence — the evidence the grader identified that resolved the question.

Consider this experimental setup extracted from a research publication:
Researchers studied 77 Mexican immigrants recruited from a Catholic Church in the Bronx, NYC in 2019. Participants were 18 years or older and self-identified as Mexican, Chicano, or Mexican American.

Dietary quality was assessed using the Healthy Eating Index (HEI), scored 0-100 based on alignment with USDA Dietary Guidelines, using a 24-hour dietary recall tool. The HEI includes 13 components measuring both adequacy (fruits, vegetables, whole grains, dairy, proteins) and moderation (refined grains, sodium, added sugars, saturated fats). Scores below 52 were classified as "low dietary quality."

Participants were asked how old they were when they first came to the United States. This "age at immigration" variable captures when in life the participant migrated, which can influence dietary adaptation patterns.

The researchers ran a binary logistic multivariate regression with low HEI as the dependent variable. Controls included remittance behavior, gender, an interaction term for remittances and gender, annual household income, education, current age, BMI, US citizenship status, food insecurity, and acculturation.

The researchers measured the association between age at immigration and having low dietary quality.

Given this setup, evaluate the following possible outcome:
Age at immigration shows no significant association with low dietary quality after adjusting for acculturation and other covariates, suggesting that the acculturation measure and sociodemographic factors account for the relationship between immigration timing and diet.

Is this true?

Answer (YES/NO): NO